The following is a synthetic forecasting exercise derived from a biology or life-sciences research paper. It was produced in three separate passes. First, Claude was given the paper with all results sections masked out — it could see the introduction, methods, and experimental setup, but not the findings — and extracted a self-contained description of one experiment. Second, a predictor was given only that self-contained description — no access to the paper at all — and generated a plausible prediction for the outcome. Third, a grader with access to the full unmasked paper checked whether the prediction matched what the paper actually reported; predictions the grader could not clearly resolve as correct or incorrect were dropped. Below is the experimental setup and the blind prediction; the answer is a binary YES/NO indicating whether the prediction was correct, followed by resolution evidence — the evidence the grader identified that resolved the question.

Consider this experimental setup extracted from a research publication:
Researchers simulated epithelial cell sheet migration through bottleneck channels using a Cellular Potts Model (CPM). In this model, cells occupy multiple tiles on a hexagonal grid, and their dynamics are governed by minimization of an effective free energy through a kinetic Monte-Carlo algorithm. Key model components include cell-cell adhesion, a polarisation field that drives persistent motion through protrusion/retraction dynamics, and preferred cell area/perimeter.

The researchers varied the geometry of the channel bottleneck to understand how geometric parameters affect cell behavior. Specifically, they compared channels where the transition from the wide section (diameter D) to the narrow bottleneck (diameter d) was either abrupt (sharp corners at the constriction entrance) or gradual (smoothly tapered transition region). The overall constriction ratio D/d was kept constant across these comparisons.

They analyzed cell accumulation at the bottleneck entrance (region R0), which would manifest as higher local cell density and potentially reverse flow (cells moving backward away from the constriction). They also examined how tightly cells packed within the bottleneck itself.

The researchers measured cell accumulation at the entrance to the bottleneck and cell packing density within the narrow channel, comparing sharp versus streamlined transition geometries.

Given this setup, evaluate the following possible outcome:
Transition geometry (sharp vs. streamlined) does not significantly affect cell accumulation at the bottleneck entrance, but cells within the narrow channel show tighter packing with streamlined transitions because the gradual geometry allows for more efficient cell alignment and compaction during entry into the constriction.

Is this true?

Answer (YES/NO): NO